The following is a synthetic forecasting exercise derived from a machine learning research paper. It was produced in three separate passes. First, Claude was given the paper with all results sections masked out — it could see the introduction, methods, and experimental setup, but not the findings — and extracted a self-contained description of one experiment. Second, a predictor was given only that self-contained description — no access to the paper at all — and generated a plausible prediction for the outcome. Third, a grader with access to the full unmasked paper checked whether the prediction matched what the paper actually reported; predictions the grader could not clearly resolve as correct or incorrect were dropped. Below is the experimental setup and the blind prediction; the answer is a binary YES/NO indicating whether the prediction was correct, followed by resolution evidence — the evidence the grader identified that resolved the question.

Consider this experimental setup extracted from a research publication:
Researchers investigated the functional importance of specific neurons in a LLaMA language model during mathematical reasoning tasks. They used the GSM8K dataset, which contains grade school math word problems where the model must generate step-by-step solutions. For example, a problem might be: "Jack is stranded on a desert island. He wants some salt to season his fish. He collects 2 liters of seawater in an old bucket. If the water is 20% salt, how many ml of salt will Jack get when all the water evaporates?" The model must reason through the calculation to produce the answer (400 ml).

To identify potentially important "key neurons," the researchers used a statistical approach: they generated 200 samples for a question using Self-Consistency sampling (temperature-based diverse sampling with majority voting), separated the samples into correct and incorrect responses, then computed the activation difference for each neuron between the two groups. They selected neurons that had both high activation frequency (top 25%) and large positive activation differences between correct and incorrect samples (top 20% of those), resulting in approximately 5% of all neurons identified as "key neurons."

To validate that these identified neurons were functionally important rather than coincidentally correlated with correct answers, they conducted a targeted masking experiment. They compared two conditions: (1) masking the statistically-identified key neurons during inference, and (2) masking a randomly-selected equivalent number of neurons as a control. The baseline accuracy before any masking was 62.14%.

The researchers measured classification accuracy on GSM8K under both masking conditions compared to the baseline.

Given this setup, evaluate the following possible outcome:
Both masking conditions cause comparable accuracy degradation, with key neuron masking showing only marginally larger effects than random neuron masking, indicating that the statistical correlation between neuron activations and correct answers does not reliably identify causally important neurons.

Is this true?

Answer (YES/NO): NO